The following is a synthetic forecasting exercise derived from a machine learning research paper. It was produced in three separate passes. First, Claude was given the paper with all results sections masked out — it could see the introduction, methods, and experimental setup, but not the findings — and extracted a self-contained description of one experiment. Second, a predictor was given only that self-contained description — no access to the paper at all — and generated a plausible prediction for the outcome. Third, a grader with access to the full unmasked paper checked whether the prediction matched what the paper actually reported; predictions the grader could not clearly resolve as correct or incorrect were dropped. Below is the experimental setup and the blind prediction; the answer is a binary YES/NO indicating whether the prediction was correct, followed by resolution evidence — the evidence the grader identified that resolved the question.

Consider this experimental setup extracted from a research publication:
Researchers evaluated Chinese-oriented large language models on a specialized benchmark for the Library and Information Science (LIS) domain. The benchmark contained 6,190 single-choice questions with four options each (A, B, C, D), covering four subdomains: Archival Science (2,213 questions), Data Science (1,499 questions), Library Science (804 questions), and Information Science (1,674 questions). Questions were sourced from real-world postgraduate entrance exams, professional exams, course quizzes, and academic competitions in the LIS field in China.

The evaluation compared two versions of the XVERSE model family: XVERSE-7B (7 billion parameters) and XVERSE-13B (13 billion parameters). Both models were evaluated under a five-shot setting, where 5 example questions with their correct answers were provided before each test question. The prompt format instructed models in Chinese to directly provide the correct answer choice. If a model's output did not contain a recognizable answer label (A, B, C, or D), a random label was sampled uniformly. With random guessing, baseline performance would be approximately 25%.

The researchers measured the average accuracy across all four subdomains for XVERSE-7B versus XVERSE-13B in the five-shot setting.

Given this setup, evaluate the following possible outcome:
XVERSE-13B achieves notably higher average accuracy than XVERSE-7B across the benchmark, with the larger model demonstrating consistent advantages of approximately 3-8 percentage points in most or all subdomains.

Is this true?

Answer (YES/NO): NO